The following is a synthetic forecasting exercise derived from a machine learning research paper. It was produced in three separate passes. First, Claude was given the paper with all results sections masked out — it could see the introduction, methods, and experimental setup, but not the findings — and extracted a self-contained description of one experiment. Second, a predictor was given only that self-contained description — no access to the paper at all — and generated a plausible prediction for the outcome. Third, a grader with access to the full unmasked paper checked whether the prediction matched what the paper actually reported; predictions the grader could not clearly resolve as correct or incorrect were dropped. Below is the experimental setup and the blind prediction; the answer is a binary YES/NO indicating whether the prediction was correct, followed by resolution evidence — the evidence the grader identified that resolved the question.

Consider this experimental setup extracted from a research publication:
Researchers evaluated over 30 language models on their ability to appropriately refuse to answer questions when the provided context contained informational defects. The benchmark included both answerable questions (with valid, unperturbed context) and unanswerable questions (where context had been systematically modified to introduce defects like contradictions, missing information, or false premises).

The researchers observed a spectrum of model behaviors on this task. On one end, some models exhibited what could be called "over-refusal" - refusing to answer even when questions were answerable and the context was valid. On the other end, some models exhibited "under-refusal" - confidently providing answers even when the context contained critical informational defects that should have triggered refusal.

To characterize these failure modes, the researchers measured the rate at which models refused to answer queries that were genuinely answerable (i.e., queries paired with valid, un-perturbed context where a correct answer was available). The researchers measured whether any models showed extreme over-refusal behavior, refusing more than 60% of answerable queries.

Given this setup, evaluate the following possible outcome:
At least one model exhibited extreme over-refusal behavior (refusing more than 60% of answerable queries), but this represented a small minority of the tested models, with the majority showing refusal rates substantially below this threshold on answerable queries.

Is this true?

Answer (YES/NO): YES